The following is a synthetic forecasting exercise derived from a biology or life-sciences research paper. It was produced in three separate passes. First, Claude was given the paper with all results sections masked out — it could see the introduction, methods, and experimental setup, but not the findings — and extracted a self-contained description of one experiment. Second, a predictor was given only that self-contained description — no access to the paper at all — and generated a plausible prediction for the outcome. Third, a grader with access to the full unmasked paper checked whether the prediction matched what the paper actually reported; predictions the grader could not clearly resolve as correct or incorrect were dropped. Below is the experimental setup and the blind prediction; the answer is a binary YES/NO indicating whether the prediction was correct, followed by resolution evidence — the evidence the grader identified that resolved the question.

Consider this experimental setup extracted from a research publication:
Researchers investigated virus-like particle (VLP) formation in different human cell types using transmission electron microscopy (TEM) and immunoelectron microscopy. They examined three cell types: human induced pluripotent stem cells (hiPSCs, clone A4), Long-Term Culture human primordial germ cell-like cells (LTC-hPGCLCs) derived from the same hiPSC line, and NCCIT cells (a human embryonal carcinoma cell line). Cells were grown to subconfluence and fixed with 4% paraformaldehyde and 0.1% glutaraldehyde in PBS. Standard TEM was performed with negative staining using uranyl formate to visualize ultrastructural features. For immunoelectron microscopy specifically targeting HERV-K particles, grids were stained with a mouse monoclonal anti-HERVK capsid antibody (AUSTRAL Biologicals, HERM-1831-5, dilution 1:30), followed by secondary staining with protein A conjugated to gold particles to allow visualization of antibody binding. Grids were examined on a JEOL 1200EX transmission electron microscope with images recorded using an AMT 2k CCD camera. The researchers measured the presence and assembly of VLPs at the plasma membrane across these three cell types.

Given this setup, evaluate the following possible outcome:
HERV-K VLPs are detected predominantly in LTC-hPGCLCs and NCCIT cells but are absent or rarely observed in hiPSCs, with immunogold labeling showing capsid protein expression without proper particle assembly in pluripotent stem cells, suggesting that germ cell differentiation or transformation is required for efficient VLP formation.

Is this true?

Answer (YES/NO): NO